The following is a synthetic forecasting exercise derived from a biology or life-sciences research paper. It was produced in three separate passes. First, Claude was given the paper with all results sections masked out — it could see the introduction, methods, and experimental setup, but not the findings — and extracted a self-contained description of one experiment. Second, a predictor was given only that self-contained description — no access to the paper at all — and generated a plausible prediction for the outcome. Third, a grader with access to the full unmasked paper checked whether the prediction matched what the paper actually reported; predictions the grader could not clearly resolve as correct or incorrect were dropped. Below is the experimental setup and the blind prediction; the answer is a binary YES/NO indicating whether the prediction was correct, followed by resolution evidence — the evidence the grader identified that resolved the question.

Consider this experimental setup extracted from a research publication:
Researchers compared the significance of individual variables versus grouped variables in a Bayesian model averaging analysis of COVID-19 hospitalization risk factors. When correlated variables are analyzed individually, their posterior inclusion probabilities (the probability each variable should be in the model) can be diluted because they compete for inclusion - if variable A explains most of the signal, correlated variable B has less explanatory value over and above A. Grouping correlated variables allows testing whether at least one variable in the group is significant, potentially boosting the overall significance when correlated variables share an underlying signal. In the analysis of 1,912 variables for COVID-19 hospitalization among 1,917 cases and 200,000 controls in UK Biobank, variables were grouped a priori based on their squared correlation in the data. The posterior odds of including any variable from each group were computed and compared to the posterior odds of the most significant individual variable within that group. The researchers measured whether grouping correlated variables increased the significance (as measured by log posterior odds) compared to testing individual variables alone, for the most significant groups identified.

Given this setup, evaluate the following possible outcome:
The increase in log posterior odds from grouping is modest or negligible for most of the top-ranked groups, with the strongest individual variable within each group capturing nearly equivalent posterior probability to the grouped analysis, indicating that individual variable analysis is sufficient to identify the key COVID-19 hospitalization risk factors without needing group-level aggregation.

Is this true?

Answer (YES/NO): NO